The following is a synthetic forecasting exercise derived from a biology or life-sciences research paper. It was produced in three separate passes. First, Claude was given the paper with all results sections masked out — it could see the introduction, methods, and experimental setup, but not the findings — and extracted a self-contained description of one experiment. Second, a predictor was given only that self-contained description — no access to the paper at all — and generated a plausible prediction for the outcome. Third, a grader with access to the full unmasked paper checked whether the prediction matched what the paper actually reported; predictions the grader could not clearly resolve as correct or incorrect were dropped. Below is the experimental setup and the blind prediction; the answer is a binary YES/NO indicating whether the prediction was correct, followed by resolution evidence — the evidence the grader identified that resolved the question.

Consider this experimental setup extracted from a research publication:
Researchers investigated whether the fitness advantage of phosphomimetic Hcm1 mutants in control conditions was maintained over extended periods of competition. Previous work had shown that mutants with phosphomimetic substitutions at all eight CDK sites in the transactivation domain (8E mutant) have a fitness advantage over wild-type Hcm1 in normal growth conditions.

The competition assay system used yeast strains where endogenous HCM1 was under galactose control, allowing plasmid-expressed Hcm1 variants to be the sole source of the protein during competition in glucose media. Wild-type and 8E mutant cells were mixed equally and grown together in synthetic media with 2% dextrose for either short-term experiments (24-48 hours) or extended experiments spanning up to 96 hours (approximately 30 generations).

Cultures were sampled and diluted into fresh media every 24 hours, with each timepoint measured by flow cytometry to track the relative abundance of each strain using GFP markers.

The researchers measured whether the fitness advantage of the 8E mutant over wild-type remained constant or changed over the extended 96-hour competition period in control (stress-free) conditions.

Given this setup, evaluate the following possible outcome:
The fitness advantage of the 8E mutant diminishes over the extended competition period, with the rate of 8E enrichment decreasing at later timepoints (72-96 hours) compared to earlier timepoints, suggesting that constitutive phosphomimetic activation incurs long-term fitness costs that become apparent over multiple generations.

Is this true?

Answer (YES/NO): NO